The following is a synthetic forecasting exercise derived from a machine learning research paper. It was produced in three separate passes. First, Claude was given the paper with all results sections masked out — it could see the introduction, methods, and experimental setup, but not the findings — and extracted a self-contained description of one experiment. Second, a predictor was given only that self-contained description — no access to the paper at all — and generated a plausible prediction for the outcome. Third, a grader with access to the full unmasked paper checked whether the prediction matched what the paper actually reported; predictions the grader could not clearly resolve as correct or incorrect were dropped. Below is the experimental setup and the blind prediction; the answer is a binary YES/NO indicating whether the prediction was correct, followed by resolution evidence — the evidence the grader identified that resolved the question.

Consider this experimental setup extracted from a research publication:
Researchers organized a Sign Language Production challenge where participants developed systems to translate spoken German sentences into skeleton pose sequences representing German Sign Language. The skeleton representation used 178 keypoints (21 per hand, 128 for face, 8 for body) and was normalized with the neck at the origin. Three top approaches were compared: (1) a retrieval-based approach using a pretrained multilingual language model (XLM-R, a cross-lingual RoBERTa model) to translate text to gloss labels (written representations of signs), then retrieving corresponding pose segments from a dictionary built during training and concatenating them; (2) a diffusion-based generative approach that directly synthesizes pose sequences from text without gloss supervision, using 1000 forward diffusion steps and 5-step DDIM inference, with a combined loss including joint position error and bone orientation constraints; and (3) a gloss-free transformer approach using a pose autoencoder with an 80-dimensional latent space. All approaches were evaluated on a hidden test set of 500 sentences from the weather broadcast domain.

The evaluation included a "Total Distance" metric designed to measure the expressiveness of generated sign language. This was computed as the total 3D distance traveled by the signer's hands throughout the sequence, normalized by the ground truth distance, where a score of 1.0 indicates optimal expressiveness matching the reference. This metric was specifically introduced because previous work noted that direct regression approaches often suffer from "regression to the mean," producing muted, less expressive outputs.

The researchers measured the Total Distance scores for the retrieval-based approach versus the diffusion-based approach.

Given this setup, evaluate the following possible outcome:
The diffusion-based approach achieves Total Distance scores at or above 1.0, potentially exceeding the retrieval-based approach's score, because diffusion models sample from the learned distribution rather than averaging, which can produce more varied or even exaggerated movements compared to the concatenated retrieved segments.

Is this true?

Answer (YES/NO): NO